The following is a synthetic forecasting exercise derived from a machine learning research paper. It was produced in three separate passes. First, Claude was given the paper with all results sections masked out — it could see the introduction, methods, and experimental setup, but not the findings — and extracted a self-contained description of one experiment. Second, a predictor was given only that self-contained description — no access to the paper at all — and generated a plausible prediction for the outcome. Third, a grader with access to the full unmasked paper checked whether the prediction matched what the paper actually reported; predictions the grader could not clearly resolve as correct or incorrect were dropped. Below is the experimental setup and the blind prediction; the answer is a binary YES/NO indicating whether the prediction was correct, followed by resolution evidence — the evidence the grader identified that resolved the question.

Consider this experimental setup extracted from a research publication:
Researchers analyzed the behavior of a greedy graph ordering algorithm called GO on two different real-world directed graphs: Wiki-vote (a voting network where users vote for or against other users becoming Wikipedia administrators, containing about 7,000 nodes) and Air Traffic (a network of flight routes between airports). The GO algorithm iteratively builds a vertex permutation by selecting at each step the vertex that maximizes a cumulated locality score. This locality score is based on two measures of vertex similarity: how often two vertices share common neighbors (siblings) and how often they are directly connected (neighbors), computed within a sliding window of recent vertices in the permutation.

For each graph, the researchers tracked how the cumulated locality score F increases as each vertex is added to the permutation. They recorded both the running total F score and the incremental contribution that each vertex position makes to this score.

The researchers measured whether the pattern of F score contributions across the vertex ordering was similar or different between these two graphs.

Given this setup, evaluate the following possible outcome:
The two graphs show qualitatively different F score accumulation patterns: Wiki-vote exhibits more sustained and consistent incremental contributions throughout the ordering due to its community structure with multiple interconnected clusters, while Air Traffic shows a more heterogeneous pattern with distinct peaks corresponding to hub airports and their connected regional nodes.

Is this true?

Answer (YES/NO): NO